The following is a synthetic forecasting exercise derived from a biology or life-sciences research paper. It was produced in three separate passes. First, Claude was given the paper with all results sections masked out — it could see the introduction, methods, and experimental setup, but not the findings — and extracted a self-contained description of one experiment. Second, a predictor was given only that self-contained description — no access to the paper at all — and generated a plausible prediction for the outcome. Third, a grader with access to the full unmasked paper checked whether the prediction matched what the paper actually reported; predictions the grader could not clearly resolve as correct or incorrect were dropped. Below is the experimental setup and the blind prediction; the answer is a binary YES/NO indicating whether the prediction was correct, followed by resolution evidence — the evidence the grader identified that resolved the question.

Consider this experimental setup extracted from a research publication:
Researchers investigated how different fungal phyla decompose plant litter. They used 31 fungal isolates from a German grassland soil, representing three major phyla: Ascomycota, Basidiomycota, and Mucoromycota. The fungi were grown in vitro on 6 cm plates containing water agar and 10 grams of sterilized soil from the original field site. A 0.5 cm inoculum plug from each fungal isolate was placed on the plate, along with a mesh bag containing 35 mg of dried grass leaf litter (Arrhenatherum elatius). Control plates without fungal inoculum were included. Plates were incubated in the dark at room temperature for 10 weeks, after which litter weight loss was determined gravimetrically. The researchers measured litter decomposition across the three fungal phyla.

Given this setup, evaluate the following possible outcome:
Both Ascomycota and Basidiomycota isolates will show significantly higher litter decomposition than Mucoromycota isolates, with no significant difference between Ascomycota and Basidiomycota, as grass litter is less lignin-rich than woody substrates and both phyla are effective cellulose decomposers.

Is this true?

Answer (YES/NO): YES